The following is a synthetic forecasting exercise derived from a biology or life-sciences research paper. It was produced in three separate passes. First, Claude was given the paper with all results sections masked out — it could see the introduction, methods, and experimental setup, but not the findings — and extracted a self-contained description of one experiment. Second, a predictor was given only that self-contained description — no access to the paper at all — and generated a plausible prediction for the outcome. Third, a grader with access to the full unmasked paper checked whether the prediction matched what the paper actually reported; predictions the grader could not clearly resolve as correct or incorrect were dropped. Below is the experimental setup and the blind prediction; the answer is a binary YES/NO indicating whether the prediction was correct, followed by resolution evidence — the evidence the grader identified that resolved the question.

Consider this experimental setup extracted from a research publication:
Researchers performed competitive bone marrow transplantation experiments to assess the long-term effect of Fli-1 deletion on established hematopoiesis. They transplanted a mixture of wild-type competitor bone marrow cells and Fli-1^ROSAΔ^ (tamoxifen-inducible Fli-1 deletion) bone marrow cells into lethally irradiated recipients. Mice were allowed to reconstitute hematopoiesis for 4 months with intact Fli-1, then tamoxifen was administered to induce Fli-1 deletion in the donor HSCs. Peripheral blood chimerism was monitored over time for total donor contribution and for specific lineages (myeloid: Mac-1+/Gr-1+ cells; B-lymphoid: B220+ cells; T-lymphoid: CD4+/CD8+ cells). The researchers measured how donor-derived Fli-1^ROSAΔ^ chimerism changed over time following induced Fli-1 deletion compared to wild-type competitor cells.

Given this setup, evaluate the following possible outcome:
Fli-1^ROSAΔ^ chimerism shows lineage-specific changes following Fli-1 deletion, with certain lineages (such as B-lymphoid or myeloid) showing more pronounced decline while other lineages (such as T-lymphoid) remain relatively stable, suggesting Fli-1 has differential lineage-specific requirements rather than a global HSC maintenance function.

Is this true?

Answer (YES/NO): NO